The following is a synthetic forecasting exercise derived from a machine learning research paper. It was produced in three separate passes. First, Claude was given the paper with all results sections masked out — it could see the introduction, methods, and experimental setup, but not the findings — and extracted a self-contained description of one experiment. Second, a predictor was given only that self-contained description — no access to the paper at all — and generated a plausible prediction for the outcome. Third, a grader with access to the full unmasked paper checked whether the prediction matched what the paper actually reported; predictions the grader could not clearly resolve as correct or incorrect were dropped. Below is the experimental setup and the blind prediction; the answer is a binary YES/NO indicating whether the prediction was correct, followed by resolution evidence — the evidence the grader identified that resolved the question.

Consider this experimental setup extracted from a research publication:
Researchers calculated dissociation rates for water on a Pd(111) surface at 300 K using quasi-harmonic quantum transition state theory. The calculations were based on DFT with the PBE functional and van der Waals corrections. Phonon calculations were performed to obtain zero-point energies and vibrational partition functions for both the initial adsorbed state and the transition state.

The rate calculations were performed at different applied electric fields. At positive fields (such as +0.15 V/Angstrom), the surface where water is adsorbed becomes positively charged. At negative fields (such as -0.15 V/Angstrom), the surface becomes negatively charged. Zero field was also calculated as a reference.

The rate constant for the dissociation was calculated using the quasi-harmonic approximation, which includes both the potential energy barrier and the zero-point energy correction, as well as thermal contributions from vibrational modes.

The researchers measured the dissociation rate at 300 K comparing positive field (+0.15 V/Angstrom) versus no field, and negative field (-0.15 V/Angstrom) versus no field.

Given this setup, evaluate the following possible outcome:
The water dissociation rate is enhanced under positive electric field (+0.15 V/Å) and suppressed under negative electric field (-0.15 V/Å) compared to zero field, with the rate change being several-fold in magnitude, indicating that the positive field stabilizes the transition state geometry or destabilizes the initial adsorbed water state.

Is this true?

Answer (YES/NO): NO